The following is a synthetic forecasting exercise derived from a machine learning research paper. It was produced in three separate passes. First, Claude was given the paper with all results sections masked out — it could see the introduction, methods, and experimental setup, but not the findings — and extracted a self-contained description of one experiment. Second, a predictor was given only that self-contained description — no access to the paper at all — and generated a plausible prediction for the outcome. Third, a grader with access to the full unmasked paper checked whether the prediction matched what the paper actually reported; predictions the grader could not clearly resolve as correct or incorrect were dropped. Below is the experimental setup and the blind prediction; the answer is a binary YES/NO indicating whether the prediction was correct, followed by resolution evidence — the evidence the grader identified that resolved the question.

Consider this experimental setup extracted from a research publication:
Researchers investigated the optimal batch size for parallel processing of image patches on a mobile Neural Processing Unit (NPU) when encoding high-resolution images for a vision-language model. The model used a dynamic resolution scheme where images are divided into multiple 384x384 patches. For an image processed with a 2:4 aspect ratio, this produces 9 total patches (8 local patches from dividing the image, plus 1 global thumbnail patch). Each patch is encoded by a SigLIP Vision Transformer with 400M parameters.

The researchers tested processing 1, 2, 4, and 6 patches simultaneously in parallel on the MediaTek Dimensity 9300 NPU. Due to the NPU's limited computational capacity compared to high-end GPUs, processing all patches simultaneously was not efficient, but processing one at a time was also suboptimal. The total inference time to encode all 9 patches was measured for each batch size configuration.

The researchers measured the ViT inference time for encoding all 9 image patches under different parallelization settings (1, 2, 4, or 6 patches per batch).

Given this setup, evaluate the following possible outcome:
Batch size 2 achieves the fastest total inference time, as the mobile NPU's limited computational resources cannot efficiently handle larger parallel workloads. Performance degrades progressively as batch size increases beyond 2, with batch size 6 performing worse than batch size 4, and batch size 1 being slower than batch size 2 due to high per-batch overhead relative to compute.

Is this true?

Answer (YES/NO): NO